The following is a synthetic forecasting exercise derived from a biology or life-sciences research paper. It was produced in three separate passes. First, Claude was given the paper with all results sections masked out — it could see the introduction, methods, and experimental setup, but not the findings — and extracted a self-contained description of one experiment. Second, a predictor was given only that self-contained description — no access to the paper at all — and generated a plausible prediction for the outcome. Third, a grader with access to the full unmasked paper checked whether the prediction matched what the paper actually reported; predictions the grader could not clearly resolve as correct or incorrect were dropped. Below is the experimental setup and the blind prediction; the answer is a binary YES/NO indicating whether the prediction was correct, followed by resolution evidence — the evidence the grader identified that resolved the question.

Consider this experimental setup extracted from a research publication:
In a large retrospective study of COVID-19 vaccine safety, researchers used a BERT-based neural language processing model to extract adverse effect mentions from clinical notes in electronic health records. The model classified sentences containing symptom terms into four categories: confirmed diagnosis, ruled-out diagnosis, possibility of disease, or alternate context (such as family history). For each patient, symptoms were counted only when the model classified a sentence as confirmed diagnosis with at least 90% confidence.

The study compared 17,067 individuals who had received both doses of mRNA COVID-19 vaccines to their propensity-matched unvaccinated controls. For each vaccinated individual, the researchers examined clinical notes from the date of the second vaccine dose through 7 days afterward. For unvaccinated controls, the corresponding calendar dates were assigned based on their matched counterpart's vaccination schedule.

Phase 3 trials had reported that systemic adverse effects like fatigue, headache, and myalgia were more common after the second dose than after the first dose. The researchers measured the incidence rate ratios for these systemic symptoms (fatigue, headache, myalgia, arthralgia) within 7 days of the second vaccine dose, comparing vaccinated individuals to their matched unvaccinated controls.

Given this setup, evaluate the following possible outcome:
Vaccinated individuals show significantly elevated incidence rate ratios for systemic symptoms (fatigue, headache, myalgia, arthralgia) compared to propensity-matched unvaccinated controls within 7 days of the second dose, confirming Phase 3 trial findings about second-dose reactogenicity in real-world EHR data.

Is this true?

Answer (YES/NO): NO